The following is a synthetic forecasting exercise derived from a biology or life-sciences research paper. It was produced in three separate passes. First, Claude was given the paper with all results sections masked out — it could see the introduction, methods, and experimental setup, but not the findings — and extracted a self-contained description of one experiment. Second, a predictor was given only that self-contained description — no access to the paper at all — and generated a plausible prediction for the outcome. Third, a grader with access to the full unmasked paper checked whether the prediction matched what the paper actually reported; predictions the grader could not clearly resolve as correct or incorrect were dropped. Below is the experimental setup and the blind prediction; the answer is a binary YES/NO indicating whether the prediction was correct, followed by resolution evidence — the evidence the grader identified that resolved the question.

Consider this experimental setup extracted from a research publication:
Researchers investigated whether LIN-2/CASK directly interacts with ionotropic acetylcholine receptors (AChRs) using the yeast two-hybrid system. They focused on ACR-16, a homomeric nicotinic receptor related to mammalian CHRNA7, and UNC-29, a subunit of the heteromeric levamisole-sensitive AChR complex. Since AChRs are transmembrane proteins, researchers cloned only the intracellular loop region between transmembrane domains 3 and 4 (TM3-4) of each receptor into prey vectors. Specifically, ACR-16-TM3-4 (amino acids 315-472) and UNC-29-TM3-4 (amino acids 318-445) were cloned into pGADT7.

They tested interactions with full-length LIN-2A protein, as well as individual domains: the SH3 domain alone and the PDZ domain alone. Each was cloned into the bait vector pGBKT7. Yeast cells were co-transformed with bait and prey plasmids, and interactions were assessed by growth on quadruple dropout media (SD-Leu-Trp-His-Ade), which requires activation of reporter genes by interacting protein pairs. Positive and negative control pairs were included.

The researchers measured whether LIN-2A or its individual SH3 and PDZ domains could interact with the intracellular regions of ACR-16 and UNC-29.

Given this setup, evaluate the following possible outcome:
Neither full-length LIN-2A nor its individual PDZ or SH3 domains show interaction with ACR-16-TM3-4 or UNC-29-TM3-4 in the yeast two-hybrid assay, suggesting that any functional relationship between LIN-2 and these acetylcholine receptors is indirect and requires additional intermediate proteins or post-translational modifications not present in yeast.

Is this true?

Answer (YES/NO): NO